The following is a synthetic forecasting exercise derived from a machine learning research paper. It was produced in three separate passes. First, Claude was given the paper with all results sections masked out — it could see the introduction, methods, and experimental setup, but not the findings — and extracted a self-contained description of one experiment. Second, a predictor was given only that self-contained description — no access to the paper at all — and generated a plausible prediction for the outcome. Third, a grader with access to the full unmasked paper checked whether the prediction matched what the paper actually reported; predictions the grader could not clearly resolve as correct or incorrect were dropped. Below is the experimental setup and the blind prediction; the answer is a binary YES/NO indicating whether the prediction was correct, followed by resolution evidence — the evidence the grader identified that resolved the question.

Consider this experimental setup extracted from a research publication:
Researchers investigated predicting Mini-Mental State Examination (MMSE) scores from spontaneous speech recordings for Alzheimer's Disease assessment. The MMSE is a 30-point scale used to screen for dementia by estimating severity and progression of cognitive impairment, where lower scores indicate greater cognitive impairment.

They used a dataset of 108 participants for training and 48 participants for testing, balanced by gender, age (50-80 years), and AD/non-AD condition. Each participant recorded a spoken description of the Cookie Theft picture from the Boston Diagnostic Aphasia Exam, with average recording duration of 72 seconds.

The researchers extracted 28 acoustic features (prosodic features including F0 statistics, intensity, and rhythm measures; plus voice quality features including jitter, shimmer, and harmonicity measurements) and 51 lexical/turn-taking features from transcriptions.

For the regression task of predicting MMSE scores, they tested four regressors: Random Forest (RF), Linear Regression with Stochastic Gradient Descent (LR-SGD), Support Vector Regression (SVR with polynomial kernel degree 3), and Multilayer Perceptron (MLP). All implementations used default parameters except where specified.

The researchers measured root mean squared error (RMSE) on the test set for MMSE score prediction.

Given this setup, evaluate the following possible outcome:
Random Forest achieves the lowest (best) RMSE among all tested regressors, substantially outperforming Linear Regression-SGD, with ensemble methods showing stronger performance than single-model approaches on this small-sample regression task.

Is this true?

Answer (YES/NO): NO